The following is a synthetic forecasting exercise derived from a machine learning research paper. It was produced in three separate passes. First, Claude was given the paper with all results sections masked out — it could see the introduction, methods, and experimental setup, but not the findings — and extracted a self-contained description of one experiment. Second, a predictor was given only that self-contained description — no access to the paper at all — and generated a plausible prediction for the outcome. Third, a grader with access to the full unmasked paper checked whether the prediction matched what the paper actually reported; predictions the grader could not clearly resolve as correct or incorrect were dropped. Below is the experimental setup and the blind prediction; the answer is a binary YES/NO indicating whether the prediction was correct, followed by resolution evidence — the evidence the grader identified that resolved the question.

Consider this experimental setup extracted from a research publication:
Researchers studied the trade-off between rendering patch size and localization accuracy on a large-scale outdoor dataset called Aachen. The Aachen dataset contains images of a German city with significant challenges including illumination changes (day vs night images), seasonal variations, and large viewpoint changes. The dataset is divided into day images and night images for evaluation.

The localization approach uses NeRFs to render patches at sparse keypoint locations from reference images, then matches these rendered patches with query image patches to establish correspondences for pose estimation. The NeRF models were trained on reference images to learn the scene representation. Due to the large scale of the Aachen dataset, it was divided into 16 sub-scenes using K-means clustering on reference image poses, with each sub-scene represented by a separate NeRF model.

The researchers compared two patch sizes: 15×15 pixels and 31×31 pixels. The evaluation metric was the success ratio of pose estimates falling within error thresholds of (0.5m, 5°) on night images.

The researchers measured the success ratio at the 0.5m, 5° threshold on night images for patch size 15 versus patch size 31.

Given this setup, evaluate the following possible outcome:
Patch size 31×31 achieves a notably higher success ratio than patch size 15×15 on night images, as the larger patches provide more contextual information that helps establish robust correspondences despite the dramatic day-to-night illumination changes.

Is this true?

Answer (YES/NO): YES